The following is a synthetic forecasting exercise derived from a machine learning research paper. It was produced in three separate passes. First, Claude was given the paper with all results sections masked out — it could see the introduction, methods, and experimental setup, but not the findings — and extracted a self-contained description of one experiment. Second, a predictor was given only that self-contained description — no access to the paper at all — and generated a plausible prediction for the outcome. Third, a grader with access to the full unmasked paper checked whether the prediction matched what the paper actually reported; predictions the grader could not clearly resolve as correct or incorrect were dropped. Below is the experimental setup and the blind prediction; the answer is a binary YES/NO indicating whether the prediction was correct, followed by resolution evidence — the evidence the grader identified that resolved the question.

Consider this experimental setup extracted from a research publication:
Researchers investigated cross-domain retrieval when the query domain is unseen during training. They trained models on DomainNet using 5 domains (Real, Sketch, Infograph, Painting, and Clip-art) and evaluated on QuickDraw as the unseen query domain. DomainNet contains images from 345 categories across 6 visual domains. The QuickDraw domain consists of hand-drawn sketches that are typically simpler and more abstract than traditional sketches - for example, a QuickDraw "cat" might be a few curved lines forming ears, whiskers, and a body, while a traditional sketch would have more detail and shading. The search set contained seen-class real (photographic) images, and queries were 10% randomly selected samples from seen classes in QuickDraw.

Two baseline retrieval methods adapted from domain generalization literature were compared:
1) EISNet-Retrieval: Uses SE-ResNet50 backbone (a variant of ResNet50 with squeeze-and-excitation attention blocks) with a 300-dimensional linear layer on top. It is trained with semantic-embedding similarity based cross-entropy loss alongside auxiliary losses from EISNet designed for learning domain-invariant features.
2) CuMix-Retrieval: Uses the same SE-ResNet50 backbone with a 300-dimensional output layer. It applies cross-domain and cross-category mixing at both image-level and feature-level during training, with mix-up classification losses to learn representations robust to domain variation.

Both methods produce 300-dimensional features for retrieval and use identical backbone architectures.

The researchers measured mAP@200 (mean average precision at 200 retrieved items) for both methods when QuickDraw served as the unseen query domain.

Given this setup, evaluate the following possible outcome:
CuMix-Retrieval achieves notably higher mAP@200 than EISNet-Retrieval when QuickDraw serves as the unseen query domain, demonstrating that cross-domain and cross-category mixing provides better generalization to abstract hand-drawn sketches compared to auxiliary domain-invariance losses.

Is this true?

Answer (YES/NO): NO